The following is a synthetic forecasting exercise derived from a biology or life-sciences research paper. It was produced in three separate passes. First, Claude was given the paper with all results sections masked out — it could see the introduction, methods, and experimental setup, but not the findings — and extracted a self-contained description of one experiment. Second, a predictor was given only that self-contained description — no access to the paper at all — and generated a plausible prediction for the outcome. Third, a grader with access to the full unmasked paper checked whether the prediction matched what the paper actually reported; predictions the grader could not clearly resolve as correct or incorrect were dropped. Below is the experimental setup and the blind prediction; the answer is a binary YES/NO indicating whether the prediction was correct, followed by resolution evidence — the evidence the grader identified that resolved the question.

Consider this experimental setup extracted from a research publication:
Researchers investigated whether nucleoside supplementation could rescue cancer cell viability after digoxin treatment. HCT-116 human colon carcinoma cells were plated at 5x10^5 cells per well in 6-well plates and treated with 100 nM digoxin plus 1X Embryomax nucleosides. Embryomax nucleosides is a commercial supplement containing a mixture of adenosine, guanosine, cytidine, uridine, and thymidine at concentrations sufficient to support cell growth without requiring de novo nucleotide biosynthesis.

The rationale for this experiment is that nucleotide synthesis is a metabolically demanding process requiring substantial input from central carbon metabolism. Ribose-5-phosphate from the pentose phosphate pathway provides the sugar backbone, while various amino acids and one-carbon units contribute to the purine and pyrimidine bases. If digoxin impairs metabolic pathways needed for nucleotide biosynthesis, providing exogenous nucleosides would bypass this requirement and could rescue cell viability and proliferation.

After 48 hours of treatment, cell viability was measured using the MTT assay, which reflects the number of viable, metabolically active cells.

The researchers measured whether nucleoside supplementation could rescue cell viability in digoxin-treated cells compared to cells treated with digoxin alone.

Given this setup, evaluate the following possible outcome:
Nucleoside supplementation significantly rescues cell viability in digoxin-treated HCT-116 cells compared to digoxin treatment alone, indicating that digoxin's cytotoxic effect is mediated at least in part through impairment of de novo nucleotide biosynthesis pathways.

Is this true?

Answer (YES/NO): NO